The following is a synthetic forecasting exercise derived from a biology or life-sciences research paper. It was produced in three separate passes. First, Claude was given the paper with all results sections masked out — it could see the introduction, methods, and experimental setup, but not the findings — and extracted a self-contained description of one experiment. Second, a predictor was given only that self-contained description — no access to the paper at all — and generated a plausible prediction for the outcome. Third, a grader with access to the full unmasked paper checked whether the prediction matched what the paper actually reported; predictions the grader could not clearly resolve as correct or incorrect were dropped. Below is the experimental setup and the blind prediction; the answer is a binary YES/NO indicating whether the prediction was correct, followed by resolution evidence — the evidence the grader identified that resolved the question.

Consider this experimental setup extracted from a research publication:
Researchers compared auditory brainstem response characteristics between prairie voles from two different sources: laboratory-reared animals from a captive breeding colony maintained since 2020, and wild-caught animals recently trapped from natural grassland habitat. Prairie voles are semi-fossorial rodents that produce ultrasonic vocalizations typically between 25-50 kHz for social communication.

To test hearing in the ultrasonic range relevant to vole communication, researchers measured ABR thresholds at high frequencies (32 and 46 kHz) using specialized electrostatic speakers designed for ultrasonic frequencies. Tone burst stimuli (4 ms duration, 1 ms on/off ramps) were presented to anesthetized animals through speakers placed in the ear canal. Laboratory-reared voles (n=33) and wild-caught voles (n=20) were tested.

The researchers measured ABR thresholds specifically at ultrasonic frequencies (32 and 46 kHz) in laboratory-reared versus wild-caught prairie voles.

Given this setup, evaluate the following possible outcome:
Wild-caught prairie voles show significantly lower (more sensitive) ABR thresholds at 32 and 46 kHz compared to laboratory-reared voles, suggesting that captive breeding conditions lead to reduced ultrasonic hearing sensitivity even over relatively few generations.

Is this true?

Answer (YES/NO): NO